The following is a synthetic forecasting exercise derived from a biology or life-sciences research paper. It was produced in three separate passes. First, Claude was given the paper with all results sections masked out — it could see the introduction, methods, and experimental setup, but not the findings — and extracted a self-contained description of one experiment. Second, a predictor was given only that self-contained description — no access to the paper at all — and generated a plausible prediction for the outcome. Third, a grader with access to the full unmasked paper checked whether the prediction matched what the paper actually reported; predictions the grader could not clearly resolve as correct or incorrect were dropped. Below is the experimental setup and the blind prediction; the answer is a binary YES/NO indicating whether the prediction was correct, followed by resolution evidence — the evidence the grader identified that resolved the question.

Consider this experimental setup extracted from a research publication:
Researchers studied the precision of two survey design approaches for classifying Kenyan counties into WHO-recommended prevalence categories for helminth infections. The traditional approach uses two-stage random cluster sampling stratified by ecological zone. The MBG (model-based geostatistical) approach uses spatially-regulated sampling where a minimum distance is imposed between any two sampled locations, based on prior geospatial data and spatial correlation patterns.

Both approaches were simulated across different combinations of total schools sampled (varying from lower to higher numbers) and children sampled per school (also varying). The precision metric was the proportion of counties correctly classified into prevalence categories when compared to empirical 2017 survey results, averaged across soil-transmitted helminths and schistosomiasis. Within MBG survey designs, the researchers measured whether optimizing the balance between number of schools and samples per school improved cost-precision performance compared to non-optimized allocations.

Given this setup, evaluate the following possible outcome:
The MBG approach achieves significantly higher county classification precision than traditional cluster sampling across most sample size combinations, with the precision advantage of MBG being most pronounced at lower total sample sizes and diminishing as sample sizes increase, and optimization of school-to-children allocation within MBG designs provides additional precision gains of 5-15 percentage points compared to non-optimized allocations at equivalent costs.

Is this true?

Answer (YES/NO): NO